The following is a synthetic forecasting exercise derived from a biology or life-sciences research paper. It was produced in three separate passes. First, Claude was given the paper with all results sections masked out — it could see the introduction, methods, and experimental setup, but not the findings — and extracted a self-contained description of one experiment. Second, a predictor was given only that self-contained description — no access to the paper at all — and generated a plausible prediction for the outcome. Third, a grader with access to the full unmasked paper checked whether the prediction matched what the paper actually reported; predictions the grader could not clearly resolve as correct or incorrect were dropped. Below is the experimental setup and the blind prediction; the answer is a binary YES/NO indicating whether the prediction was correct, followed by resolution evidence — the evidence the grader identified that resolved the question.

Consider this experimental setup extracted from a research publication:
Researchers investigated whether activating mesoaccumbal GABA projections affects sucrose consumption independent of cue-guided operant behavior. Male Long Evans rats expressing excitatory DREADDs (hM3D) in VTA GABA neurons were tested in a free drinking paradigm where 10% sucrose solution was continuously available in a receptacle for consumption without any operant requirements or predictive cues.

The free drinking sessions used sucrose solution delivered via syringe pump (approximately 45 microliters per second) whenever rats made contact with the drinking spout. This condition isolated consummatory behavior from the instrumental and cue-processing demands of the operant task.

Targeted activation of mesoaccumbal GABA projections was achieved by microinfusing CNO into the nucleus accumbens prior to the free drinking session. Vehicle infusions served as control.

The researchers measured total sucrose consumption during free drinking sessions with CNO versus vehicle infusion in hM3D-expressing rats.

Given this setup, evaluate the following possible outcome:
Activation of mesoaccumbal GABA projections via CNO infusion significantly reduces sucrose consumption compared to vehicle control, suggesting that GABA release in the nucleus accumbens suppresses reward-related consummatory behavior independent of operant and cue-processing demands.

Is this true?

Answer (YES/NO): NO